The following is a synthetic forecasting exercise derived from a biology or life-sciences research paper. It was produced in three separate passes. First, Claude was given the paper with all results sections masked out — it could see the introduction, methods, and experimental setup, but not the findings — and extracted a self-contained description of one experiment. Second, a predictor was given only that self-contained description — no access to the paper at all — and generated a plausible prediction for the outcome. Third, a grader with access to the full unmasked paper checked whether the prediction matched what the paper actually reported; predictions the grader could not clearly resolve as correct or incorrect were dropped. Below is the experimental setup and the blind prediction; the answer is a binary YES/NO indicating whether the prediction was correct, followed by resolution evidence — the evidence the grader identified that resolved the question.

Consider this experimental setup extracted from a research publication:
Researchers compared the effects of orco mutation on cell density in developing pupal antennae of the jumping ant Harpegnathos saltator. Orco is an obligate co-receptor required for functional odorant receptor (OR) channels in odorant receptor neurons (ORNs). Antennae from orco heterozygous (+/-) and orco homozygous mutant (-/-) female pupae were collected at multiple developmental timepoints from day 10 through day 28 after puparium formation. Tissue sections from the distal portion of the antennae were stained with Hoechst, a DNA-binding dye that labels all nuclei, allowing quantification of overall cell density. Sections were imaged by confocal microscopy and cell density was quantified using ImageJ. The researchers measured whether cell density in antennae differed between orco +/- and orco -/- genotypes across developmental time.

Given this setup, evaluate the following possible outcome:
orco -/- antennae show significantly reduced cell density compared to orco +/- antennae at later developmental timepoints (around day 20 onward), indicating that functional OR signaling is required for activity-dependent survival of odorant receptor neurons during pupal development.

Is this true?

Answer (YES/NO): YES